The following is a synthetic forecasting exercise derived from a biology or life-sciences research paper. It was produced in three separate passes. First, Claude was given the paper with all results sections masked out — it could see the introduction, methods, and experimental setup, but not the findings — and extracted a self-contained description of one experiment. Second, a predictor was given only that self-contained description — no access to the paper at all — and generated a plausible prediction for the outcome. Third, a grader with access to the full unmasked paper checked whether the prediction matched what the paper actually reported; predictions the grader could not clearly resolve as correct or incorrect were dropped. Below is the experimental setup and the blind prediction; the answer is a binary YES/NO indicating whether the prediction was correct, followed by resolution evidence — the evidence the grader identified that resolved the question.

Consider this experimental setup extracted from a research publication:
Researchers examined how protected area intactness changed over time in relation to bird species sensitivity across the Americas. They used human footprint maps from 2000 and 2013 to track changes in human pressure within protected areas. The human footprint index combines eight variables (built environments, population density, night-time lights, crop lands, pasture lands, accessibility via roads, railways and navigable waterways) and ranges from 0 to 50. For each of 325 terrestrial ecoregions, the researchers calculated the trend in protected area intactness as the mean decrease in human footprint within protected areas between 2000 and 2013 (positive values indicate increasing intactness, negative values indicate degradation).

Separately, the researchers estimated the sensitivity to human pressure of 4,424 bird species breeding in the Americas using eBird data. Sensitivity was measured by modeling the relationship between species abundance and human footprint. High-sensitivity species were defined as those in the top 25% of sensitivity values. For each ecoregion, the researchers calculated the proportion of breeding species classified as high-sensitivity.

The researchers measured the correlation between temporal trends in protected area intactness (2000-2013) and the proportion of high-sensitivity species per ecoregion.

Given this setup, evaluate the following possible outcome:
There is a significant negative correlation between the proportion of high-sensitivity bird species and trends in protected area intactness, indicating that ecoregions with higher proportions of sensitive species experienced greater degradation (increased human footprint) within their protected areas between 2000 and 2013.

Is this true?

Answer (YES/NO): YES